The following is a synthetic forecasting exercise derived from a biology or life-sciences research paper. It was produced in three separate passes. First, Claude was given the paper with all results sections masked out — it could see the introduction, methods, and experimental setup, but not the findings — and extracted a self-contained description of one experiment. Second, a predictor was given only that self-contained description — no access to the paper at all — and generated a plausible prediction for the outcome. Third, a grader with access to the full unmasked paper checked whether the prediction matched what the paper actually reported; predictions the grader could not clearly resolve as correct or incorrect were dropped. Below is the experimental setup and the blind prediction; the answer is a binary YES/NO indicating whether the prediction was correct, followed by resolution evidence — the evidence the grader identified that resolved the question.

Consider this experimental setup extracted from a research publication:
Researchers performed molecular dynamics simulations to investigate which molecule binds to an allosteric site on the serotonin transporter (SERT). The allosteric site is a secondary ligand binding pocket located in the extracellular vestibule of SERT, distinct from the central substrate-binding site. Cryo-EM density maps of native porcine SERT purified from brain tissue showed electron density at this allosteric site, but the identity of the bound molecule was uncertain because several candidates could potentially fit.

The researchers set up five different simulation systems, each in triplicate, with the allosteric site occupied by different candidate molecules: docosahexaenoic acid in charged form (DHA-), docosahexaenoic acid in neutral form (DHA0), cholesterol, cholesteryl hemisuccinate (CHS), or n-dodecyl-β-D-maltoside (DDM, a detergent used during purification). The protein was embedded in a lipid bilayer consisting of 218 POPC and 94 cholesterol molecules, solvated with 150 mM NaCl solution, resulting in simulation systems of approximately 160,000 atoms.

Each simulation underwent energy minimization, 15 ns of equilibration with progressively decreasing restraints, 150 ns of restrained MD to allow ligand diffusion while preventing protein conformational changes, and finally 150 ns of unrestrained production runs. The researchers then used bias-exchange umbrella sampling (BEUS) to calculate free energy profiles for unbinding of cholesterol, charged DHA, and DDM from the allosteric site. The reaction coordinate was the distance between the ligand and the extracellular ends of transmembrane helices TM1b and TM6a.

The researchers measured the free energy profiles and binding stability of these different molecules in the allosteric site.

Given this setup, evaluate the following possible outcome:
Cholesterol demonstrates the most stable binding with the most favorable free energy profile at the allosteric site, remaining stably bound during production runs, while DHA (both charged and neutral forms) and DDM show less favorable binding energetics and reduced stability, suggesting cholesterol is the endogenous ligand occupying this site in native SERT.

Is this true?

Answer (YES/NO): NO